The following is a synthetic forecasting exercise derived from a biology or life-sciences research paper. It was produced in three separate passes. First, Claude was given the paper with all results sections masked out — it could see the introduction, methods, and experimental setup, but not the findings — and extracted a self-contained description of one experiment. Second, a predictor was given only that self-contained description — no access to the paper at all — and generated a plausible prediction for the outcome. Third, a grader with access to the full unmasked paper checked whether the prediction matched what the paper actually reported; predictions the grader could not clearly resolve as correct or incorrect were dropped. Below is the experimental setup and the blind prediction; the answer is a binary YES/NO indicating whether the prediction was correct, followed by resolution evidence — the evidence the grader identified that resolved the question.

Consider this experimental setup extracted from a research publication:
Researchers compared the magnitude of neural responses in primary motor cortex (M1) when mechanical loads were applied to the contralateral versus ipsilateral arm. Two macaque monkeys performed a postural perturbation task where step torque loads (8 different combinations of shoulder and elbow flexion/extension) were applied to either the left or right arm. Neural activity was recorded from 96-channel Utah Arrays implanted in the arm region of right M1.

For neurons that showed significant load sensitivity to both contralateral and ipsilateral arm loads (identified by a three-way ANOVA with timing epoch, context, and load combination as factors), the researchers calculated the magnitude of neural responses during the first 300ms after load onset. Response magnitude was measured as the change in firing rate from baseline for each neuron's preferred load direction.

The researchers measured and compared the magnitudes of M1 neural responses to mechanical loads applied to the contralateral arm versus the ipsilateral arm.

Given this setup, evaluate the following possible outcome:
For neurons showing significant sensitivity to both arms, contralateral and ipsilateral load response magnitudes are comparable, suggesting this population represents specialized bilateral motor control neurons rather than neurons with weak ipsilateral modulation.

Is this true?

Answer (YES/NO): NO